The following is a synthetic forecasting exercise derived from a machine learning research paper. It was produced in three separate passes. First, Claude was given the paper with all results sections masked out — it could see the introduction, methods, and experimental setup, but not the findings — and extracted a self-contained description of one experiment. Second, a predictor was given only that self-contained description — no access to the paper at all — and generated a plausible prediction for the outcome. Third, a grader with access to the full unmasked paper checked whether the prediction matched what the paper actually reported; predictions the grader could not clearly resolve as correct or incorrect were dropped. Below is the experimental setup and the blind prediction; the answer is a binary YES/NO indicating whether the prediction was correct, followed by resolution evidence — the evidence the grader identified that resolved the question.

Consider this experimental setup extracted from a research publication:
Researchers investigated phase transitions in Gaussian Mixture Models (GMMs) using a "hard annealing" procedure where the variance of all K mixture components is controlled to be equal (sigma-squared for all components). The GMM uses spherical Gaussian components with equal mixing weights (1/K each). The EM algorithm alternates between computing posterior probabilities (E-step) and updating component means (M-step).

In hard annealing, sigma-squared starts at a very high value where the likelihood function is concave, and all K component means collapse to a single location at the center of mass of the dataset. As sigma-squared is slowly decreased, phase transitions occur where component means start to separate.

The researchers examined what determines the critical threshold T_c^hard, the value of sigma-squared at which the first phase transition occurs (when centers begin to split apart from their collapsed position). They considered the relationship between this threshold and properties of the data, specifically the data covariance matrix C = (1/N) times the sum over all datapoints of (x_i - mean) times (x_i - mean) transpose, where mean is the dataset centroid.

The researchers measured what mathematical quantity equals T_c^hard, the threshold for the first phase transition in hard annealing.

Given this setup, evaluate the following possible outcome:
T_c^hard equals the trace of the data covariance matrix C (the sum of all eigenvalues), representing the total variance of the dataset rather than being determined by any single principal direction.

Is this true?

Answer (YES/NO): NO